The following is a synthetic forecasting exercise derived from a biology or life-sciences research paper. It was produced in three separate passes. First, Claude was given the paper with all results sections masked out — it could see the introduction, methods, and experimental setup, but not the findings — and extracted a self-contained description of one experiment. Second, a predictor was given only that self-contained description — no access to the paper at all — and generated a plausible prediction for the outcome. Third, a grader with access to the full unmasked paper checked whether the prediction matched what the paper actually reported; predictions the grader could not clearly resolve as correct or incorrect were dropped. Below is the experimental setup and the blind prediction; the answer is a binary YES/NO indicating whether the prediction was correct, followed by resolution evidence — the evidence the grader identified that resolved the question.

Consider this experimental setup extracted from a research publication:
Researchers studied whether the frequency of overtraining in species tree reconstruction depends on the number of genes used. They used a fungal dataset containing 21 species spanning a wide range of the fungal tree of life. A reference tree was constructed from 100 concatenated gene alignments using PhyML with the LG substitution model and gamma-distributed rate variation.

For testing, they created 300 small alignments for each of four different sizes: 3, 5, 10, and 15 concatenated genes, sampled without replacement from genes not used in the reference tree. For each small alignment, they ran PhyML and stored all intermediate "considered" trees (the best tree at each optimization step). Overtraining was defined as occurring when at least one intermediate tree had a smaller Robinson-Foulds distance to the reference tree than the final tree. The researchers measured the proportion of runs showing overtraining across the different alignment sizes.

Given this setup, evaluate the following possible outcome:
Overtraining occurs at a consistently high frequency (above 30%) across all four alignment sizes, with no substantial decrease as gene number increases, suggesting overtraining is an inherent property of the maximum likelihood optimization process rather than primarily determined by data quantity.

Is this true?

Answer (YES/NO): NO